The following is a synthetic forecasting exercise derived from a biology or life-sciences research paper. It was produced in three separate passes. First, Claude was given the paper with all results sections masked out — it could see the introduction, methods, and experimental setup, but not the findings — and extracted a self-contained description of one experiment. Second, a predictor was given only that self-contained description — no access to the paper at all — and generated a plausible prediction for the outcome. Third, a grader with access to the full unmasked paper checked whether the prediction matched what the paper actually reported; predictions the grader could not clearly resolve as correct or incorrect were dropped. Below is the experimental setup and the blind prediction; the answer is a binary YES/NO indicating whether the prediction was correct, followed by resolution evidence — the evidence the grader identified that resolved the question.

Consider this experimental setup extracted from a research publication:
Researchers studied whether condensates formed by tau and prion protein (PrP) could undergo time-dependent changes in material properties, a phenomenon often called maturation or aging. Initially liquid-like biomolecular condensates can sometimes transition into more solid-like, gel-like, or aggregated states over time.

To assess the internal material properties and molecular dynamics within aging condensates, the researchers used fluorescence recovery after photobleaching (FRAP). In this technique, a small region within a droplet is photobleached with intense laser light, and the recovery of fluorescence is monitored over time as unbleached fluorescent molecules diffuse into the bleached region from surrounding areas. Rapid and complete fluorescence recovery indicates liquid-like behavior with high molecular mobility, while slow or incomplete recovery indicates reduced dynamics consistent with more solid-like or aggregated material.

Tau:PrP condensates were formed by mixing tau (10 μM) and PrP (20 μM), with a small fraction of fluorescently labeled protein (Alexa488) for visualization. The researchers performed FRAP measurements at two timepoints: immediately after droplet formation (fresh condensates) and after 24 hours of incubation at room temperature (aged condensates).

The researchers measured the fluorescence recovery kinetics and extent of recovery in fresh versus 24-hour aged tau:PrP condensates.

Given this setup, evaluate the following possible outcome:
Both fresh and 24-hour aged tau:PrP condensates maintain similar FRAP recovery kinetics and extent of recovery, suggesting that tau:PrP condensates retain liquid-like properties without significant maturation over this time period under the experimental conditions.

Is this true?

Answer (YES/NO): NO